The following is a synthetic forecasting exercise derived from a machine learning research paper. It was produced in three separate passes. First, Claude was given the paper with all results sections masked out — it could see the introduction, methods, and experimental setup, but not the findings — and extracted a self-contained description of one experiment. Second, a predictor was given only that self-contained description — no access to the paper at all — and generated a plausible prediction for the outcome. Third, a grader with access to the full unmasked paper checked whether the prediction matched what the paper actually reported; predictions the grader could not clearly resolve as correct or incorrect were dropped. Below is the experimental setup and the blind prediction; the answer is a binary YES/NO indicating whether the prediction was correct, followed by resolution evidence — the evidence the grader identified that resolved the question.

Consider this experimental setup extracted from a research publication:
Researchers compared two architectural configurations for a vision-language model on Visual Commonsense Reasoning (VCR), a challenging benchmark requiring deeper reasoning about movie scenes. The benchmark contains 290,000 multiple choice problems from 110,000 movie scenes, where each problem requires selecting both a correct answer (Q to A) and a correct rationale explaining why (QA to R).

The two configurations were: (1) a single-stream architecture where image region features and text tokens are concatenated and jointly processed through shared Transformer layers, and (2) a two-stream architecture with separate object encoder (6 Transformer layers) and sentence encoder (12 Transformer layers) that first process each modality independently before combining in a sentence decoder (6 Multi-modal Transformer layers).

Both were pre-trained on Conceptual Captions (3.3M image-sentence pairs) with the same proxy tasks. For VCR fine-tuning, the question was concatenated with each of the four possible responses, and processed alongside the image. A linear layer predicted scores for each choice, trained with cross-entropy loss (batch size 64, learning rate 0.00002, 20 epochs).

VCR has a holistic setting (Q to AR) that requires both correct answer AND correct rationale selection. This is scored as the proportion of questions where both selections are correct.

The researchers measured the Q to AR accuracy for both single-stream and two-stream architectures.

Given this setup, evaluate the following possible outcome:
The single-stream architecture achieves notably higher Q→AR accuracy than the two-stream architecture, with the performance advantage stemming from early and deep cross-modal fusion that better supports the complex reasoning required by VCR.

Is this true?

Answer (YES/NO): NO